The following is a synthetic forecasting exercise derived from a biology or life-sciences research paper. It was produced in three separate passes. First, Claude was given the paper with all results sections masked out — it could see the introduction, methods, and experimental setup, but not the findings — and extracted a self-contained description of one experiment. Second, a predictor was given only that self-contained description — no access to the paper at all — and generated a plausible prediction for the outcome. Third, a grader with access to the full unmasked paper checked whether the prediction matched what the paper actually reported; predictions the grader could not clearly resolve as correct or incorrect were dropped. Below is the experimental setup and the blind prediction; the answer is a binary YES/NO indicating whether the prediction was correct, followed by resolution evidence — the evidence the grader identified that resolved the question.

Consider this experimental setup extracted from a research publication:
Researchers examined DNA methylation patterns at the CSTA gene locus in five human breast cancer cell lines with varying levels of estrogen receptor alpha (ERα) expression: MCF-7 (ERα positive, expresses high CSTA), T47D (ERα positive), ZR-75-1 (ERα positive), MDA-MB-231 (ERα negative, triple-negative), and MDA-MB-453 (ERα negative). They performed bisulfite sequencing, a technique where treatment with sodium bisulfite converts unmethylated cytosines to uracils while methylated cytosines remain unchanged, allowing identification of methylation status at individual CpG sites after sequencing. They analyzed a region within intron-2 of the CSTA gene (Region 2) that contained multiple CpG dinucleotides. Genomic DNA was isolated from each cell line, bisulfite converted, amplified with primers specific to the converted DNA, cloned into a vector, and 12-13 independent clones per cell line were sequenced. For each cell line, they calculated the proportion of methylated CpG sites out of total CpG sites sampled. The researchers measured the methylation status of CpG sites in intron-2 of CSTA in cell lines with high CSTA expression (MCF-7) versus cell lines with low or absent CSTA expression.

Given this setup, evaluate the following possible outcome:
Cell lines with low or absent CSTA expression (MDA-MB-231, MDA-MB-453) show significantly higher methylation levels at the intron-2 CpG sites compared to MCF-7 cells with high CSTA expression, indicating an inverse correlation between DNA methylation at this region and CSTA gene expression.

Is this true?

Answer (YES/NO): YES